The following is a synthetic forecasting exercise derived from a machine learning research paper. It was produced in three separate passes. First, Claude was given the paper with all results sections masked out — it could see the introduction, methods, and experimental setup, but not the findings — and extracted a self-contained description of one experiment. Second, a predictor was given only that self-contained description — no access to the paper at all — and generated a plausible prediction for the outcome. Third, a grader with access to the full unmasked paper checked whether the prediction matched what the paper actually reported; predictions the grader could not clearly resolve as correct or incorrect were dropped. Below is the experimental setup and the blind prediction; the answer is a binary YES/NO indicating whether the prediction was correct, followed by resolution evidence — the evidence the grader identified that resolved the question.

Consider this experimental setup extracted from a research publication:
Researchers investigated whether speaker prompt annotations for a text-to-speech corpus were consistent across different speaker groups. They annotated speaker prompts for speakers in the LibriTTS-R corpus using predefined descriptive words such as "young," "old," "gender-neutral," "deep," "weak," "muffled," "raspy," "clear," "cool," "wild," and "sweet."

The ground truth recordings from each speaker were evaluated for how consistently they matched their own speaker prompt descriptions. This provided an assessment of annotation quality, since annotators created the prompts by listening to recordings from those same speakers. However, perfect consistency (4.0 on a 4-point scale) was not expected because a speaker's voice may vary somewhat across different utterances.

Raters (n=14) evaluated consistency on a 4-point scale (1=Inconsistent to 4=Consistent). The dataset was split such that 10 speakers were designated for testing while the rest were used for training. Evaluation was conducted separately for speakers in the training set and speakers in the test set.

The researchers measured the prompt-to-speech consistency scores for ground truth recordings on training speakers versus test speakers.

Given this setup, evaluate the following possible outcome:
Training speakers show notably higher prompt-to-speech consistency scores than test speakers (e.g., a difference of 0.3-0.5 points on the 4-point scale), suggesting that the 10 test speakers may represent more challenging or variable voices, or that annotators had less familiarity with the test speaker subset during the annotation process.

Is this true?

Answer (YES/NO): NO